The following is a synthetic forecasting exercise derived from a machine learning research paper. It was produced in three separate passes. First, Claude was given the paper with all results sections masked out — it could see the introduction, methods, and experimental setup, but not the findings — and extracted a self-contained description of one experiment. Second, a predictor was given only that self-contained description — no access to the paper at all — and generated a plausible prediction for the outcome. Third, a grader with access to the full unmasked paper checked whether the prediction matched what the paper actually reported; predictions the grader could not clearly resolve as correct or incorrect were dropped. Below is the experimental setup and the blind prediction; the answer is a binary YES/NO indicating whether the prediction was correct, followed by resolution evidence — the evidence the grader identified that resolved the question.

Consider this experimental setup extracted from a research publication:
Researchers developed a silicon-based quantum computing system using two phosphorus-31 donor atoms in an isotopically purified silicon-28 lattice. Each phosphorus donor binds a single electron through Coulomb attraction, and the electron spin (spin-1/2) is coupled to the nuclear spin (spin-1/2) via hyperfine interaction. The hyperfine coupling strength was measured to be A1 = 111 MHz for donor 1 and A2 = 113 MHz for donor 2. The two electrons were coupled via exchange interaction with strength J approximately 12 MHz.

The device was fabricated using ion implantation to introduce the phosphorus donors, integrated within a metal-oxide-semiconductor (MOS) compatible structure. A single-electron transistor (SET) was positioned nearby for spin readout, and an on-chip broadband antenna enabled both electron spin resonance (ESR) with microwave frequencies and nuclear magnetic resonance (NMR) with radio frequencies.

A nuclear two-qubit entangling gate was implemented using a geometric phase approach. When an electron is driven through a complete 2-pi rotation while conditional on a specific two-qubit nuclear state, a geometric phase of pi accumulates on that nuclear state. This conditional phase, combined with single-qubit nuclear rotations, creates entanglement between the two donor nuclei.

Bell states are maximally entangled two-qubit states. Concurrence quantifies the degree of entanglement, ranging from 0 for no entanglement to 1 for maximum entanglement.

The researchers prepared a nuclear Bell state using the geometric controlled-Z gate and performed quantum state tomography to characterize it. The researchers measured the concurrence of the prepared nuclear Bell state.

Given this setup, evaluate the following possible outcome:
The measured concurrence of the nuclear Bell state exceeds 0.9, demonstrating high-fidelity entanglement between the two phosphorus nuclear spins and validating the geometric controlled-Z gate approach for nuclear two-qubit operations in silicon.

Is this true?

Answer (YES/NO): NO